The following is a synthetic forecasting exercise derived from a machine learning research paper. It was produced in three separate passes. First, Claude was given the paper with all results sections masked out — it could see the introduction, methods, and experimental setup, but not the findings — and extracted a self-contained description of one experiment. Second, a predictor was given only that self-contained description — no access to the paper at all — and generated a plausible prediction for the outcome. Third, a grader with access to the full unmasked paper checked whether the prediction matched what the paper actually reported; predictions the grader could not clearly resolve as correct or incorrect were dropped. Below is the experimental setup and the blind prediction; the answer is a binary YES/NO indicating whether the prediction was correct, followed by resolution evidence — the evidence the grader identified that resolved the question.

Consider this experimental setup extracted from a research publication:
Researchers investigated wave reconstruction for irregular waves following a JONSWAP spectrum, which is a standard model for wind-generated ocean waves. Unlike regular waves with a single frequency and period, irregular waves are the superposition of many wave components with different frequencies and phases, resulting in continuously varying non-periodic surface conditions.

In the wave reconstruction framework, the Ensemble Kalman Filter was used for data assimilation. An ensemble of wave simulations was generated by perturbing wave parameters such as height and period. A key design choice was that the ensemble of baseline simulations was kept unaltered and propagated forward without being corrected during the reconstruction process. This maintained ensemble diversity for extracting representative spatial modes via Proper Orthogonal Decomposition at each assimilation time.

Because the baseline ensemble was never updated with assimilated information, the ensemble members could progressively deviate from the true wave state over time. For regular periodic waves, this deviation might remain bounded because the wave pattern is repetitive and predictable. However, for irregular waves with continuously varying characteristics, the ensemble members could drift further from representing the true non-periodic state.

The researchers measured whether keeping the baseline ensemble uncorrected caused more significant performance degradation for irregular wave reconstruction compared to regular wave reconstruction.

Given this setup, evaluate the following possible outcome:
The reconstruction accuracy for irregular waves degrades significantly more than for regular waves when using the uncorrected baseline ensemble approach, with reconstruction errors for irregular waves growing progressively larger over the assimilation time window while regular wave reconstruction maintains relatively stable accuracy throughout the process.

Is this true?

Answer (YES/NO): YES